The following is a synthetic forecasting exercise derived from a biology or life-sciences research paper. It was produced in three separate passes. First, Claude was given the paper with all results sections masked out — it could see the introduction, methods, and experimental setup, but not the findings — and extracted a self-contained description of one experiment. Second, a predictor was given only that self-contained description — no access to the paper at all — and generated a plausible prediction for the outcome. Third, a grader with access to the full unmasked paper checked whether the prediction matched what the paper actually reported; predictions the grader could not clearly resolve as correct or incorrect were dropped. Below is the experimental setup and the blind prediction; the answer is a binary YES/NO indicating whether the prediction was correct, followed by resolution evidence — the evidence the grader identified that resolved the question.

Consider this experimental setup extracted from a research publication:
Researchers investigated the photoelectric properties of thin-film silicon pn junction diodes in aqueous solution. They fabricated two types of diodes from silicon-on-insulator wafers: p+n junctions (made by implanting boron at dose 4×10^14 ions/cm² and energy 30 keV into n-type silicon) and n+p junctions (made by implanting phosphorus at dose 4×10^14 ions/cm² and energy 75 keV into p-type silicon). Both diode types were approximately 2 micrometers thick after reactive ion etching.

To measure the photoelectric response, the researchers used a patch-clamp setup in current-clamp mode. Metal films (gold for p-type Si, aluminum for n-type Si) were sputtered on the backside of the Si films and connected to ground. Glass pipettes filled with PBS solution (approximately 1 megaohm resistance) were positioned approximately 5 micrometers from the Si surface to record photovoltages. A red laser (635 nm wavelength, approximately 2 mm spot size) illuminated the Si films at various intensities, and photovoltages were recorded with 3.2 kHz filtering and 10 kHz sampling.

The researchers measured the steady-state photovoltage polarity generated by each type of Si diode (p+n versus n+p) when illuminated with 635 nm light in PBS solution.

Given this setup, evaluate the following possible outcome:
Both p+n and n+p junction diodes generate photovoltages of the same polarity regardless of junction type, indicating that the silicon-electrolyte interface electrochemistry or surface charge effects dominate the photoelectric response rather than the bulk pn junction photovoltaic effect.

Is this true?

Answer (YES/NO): NO